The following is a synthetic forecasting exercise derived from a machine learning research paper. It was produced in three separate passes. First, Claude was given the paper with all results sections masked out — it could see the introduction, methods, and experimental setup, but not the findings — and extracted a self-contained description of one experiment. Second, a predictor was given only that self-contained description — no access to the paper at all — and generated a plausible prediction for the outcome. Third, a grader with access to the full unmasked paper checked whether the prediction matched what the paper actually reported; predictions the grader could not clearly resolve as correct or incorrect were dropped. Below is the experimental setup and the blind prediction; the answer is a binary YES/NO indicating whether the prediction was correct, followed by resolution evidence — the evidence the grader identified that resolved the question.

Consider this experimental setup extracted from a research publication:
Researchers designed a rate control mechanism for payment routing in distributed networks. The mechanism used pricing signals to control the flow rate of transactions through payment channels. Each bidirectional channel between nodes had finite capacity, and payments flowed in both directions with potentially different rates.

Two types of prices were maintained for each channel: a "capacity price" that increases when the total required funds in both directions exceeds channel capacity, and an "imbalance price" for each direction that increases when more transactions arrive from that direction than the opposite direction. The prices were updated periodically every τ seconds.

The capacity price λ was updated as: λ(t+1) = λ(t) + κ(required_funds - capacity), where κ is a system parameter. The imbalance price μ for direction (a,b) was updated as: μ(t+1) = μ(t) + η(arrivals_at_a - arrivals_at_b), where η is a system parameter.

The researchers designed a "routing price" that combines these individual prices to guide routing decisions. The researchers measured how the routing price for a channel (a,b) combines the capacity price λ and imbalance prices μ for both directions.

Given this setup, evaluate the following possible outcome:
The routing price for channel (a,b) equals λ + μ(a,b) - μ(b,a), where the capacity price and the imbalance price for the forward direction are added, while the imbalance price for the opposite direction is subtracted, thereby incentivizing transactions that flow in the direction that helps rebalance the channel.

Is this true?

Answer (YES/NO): NO